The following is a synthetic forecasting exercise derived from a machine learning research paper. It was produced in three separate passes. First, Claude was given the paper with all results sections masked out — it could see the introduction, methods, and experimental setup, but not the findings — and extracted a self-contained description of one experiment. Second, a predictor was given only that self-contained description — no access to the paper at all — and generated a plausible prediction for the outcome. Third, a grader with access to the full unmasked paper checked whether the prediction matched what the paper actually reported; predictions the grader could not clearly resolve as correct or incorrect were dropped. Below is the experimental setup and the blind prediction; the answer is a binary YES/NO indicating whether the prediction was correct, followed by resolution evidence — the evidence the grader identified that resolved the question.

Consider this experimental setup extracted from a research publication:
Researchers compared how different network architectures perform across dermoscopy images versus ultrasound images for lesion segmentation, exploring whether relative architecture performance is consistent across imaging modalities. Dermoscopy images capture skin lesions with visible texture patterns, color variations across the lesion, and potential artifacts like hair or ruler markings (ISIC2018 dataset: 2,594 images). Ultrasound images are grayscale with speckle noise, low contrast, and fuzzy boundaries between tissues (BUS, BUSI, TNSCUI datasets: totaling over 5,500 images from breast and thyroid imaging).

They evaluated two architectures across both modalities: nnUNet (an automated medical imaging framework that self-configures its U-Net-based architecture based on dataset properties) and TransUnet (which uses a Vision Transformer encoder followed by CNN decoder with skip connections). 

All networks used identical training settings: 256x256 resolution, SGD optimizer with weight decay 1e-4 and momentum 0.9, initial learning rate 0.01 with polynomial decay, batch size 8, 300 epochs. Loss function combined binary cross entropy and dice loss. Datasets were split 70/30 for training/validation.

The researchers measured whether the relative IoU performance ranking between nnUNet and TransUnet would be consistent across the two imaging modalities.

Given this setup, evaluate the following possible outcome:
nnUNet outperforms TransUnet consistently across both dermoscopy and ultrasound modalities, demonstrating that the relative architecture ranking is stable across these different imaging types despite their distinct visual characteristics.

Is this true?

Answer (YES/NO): YES